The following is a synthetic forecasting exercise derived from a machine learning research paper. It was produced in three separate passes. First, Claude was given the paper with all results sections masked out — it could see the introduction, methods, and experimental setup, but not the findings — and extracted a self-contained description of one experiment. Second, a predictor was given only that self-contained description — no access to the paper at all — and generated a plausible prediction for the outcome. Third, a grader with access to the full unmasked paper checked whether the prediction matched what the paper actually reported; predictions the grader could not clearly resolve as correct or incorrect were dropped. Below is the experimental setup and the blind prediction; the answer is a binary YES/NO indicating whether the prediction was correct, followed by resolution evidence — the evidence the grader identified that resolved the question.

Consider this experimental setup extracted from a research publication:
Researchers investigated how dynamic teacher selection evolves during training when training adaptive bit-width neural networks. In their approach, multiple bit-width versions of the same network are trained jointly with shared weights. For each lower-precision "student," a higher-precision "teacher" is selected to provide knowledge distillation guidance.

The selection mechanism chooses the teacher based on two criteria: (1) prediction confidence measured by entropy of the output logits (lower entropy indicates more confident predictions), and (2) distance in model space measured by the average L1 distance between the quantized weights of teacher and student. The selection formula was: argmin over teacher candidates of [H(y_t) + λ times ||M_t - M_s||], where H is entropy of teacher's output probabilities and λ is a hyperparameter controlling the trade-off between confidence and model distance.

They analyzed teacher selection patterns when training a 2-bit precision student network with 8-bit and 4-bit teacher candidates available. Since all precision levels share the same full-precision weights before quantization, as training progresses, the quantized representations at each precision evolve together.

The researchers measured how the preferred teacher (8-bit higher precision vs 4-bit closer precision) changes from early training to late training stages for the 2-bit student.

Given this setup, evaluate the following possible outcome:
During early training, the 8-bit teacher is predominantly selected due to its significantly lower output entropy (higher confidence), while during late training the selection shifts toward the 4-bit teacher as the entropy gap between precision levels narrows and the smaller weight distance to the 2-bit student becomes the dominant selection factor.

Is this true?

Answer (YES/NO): YES